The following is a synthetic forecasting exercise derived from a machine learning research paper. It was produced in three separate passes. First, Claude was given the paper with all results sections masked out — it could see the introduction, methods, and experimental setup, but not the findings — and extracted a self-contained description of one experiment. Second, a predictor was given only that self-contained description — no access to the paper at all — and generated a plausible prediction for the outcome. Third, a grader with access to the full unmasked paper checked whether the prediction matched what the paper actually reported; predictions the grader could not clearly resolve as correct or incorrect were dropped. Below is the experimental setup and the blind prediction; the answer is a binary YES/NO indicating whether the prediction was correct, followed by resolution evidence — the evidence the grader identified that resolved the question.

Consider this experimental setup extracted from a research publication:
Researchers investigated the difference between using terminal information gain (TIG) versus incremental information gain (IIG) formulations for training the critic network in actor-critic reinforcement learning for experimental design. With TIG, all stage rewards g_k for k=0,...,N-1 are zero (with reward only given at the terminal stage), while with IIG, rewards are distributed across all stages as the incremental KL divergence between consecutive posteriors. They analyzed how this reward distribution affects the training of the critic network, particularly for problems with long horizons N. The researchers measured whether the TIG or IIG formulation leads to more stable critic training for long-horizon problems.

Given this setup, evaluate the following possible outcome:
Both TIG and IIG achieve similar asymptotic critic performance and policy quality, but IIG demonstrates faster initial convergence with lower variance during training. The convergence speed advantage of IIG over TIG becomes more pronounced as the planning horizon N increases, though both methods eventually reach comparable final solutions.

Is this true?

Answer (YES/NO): NO